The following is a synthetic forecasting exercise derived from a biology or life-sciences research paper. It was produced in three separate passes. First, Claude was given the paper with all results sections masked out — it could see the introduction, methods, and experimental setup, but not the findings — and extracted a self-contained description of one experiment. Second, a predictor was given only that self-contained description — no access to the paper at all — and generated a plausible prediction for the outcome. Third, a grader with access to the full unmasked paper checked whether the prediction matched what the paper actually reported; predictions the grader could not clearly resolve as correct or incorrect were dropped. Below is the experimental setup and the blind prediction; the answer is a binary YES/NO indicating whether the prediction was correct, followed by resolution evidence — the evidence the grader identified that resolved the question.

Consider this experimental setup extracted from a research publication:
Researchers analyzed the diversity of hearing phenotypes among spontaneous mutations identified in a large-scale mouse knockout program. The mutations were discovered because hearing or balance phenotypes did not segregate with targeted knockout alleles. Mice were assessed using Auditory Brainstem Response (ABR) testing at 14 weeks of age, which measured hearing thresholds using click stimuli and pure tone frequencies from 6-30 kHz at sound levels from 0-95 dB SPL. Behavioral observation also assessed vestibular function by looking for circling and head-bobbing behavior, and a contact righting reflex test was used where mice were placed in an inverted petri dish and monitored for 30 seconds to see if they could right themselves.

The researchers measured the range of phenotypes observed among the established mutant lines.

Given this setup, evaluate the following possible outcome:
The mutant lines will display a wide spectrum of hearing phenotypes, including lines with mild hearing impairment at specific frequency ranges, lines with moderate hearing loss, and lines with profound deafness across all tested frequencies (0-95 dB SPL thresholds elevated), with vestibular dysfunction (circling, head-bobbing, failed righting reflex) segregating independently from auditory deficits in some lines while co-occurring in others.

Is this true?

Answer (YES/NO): YES